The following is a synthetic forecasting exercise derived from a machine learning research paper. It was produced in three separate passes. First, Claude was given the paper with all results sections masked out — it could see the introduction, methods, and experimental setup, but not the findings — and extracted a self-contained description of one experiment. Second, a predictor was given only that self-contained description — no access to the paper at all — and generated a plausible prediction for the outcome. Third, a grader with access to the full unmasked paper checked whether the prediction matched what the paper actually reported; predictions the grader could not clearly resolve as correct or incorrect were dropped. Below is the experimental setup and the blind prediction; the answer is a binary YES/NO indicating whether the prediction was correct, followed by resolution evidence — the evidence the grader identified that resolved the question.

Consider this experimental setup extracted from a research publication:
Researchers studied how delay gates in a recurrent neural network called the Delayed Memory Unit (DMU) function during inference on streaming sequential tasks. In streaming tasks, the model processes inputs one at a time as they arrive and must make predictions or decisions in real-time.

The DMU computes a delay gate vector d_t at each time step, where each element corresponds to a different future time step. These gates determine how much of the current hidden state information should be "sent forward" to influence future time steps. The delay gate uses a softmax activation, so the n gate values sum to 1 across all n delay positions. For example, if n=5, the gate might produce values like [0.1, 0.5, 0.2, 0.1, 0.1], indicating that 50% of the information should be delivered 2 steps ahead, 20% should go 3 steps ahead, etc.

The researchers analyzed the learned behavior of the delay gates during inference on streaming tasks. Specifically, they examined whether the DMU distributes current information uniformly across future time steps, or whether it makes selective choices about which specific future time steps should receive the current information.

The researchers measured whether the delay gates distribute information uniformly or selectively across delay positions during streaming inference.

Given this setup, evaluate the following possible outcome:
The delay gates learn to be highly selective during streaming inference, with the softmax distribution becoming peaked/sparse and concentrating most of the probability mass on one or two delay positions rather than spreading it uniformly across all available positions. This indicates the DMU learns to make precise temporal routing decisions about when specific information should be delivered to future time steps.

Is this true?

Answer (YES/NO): YES